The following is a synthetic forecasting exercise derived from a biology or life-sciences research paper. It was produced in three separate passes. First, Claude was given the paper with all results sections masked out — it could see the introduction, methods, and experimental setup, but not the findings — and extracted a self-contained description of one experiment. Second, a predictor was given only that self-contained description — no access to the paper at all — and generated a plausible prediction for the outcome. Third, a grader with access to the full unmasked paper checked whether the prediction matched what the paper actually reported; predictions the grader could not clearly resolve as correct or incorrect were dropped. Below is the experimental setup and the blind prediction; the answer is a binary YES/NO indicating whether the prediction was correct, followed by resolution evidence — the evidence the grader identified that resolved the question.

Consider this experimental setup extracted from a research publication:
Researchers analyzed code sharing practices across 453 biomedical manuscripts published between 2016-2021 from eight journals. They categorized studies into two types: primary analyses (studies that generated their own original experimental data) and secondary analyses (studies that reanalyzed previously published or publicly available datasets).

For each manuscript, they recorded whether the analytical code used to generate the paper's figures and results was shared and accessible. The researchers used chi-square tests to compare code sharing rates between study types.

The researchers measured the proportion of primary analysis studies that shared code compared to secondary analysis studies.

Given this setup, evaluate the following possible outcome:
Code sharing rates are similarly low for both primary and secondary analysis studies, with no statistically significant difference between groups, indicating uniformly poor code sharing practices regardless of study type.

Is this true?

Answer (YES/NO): NO